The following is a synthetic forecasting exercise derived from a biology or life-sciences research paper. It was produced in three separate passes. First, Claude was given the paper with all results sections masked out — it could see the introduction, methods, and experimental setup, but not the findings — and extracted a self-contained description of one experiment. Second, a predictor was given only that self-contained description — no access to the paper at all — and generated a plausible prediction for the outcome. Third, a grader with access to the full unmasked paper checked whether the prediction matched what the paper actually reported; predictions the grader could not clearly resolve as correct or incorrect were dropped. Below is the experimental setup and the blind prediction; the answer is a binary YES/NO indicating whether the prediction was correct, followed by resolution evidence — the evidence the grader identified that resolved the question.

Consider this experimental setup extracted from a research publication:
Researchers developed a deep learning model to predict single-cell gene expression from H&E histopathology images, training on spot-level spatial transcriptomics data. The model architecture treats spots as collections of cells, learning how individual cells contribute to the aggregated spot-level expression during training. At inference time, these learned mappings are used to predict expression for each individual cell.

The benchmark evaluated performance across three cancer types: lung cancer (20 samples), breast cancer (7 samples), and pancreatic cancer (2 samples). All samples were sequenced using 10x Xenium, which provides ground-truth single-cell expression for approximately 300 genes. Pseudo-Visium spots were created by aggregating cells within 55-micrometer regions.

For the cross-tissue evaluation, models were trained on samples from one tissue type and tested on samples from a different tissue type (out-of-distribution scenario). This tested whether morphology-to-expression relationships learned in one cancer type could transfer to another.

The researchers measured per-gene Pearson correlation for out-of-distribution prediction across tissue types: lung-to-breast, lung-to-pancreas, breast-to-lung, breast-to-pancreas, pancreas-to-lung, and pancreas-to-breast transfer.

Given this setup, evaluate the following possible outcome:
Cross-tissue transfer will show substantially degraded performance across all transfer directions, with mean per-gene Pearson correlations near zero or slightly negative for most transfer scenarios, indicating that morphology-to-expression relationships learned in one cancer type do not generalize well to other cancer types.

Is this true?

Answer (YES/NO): NO